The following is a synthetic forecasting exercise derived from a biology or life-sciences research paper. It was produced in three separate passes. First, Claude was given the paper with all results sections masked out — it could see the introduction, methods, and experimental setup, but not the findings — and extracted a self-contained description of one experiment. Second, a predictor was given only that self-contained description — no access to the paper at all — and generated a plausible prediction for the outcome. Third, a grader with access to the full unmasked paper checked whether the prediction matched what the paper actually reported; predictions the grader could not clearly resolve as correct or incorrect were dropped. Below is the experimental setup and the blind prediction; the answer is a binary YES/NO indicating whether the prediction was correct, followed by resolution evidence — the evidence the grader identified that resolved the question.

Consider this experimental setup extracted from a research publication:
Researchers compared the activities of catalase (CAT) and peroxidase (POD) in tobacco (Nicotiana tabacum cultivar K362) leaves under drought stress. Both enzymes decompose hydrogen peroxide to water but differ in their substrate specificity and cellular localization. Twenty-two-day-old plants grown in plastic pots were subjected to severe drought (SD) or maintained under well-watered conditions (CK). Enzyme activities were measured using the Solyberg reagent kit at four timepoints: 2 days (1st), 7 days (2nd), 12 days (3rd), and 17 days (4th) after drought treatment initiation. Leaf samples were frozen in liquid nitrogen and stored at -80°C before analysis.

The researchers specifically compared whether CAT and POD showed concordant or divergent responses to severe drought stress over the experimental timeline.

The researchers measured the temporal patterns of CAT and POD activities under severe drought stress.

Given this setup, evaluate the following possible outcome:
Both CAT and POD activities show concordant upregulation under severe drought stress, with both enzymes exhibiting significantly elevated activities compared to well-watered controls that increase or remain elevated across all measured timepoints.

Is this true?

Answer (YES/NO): NO